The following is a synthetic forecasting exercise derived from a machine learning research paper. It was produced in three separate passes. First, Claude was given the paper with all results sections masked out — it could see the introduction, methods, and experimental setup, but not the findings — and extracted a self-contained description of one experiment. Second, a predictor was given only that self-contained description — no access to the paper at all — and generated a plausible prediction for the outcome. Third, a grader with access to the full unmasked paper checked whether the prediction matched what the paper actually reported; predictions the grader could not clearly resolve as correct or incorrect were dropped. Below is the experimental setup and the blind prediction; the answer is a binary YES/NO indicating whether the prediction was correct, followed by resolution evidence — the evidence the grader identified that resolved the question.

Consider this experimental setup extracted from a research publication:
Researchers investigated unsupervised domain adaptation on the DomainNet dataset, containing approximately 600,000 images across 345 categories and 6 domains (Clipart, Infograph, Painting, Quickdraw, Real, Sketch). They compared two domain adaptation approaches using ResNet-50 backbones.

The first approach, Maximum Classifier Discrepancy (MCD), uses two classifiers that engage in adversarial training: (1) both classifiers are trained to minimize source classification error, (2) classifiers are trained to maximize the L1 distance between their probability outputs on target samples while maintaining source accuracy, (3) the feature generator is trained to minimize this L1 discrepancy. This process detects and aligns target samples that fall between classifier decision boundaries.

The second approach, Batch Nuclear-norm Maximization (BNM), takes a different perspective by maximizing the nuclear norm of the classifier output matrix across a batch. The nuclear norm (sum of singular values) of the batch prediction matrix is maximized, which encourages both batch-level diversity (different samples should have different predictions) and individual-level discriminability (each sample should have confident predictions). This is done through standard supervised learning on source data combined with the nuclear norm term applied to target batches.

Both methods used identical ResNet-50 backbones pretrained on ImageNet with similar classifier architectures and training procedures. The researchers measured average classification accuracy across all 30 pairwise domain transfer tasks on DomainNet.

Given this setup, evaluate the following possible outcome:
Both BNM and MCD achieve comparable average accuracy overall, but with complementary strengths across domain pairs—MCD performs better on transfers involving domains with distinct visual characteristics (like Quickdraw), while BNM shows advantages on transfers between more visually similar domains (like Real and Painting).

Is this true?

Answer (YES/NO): NO